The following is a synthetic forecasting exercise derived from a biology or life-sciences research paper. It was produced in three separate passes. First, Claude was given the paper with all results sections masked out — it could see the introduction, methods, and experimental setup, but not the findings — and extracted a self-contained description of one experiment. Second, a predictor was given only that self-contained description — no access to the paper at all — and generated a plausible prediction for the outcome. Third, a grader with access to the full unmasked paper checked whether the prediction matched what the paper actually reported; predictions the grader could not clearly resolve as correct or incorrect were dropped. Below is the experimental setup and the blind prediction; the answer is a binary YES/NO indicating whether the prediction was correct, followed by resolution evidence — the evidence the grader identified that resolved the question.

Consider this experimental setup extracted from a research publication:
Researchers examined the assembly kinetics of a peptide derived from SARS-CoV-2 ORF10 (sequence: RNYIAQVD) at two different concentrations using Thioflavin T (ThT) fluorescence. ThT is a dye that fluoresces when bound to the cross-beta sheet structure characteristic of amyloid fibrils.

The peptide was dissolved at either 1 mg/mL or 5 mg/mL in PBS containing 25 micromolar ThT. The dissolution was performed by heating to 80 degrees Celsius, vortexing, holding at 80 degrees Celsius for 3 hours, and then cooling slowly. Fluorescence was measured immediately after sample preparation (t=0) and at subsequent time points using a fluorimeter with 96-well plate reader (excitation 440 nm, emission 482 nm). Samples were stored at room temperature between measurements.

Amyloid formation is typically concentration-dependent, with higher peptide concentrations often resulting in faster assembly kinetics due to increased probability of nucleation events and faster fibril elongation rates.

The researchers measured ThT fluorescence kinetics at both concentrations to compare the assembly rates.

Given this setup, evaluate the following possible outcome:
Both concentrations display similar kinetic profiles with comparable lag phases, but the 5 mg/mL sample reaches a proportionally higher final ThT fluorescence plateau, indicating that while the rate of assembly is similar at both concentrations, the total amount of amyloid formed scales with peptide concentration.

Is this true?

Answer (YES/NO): NO